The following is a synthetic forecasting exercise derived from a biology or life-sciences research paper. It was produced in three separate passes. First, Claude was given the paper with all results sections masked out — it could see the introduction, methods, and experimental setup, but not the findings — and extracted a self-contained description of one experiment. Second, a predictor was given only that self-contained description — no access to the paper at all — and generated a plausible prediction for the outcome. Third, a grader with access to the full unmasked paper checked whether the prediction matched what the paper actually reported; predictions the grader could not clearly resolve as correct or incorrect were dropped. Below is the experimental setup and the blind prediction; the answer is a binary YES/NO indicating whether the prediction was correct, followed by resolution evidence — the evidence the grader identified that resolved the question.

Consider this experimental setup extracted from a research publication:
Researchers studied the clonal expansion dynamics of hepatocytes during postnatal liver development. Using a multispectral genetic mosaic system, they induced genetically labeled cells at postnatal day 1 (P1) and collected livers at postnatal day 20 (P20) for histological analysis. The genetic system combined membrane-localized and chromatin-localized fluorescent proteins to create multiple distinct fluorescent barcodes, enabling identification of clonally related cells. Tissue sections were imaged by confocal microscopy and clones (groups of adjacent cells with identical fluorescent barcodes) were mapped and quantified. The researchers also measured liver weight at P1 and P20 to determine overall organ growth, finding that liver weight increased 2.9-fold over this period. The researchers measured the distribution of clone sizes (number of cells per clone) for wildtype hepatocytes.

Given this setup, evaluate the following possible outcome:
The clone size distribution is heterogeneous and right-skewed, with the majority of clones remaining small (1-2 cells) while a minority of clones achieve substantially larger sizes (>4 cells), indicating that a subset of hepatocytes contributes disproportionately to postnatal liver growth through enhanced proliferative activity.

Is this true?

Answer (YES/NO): NO